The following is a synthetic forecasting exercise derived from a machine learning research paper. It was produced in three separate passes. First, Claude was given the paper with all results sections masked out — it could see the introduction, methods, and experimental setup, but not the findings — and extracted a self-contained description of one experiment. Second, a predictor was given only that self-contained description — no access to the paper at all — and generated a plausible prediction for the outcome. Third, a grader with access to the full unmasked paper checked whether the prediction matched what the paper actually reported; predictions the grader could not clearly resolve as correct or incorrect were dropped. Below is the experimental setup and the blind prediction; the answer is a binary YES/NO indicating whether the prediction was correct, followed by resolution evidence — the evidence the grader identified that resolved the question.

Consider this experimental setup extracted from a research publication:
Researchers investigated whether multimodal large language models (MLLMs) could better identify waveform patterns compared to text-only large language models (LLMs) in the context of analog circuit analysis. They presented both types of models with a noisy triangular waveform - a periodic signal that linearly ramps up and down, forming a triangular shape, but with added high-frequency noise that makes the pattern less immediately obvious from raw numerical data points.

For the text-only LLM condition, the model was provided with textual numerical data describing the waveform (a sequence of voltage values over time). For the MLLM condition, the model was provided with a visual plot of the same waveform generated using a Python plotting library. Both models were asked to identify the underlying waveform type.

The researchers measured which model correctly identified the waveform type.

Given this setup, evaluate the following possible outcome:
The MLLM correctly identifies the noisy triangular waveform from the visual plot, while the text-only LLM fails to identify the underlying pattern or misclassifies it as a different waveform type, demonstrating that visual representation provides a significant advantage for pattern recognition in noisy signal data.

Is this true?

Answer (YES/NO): YES